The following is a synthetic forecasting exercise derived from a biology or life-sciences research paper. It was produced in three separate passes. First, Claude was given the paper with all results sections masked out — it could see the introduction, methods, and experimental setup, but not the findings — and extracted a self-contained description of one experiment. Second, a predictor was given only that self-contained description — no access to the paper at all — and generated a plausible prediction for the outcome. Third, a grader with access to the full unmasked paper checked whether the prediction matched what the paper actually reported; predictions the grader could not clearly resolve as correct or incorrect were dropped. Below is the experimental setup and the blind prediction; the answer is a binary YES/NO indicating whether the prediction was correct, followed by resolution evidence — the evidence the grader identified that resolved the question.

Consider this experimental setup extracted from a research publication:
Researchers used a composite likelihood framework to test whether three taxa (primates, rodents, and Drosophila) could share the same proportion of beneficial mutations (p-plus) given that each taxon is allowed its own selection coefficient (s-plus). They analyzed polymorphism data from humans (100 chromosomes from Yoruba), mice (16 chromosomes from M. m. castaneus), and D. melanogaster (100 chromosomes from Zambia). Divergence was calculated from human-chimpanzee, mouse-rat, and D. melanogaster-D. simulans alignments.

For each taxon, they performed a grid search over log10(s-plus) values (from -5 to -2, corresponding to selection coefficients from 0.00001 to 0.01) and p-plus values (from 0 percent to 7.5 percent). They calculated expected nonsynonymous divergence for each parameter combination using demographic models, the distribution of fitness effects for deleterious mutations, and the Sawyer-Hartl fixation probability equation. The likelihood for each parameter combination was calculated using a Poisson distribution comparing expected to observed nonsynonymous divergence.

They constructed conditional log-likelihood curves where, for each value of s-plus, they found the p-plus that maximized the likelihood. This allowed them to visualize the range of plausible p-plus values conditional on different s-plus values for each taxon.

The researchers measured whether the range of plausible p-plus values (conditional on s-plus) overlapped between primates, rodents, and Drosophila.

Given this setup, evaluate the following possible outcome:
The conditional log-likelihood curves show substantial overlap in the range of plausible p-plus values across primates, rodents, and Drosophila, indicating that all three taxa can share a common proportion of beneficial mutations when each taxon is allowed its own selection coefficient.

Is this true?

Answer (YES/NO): NO